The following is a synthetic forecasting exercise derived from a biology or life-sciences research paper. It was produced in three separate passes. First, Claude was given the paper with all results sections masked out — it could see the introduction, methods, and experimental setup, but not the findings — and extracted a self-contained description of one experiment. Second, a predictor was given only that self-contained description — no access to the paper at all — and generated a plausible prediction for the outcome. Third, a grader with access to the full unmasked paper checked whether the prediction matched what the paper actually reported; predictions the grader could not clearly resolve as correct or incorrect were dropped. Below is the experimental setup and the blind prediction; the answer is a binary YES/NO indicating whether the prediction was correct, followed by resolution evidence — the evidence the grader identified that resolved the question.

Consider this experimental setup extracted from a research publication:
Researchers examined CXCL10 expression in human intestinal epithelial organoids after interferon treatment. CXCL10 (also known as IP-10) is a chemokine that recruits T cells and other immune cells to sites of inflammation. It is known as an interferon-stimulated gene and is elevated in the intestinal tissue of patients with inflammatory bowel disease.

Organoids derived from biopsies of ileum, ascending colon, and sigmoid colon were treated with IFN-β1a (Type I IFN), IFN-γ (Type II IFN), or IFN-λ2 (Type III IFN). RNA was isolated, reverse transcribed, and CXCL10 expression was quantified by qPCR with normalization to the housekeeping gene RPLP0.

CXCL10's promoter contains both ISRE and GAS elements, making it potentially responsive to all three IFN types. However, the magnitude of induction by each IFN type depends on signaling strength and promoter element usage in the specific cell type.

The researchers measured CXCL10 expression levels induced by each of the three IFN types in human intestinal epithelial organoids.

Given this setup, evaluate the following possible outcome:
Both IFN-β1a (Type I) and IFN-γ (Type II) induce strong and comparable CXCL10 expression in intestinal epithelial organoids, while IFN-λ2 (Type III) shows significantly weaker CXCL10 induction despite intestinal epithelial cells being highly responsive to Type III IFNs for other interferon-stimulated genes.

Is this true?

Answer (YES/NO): NO